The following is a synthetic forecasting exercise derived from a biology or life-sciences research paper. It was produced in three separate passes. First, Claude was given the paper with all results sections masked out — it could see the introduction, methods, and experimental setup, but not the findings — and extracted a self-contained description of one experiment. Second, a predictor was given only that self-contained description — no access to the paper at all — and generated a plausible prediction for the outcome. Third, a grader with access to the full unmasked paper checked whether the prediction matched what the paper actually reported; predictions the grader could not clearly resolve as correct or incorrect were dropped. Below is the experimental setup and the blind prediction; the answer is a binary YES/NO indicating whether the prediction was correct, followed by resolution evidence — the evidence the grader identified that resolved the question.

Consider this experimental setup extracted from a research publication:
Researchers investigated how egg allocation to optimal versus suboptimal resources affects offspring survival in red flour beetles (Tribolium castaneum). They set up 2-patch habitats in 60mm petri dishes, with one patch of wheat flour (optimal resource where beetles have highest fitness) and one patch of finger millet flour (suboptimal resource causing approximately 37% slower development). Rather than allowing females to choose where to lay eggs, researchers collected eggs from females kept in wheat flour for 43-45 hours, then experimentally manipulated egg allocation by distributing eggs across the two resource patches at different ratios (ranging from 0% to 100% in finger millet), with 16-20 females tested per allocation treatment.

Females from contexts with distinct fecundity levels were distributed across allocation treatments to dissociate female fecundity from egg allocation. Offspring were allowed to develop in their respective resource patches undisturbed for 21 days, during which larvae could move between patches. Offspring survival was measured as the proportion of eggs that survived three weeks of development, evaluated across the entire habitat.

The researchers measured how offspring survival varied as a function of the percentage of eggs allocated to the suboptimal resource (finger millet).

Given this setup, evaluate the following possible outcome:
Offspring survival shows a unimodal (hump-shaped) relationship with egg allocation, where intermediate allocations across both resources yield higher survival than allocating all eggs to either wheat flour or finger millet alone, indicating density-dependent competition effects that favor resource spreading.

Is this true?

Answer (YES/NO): NO